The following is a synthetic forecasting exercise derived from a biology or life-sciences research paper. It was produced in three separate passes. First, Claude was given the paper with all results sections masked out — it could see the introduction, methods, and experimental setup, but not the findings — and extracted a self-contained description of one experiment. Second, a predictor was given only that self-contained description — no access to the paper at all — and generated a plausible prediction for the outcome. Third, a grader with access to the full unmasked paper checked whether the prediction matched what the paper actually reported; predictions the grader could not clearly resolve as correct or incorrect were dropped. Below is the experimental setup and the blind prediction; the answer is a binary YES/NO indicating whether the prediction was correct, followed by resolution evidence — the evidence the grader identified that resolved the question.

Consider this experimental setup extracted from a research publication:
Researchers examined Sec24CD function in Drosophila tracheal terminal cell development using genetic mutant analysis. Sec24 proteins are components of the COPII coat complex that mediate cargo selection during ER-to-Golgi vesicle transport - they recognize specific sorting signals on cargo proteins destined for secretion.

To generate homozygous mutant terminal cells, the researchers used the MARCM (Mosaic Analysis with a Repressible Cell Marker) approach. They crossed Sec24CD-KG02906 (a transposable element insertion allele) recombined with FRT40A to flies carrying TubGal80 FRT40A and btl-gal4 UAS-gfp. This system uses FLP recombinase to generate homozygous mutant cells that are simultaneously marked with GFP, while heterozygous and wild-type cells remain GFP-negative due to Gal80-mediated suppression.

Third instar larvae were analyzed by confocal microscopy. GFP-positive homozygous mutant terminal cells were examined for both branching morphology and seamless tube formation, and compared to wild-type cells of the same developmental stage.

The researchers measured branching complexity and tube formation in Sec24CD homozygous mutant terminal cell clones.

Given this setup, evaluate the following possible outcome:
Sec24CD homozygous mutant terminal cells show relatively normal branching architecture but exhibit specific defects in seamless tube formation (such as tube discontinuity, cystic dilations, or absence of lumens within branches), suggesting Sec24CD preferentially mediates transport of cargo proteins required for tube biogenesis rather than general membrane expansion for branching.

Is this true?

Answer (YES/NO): NO